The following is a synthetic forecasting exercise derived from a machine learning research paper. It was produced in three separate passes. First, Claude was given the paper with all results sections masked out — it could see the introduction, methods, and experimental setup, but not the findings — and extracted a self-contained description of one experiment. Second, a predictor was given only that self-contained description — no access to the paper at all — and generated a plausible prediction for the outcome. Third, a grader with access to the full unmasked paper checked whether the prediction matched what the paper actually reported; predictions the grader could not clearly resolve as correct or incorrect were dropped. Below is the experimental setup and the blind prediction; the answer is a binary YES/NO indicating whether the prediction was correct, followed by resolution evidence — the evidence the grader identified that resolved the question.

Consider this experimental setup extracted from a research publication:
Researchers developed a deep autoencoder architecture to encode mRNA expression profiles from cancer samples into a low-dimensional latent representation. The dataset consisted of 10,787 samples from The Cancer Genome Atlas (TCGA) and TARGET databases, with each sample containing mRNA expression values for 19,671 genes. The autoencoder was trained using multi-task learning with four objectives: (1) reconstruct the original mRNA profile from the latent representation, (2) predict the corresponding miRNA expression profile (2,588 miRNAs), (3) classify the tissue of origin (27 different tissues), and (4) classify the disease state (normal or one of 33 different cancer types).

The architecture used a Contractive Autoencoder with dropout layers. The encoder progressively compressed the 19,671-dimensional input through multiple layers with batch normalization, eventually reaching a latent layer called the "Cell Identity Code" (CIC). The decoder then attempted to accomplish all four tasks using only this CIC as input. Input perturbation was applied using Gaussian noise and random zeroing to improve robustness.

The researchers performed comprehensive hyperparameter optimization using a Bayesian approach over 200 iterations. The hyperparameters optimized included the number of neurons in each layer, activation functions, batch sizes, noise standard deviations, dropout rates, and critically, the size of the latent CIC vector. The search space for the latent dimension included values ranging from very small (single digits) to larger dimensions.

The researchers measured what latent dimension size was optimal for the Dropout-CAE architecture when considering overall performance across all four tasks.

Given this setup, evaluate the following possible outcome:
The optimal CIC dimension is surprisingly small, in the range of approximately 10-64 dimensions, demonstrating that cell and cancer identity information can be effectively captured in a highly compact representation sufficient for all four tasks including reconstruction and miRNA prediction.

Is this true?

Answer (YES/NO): NO